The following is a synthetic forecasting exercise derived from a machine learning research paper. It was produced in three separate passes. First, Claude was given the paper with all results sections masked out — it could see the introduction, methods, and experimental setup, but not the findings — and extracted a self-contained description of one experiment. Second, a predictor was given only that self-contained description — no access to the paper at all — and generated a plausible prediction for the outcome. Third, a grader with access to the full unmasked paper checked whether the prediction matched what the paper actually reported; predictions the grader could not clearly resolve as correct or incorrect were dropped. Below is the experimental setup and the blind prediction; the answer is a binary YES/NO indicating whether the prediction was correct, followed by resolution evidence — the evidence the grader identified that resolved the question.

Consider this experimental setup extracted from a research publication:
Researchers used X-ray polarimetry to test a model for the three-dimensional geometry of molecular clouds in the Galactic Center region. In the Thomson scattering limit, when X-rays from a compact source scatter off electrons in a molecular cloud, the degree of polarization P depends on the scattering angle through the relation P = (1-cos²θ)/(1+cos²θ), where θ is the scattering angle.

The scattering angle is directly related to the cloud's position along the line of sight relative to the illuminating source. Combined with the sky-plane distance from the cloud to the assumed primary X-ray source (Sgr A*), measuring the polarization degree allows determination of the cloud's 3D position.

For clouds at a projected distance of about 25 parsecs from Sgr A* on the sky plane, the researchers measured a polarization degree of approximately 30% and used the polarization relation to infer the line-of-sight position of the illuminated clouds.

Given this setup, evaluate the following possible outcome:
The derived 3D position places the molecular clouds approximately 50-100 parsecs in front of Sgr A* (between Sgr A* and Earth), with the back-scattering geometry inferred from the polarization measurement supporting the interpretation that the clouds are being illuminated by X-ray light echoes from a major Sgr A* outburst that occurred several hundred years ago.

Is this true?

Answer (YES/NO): NO